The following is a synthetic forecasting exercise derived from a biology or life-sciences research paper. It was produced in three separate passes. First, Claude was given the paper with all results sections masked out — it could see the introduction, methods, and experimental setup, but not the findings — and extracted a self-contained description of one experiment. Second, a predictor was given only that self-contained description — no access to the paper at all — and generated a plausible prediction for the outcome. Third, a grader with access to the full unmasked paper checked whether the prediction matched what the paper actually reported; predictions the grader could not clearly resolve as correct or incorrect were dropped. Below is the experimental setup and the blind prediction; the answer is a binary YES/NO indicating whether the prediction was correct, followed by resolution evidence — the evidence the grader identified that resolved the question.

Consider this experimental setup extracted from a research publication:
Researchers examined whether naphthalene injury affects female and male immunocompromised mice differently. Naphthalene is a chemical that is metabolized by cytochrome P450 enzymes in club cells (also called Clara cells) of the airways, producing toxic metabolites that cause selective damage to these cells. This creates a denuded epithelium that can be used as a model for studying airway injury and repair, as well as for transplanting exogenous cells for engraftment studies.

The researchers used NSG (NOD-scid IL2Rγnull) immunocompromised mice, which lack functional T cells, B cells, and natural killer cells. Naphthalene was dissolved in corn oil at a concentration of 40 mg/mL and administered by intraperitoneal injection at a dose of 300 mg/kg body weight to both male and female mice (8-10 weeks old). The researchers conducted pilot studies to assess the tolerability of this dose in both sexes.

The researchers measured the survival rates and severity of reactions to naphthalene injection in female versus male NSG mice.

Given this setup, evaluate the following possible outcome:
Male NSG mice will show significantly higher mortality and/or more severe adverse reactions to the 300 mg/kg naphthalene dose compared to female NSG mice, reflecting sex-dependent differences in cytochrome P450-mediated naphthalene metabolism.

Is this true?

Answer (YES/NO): NO